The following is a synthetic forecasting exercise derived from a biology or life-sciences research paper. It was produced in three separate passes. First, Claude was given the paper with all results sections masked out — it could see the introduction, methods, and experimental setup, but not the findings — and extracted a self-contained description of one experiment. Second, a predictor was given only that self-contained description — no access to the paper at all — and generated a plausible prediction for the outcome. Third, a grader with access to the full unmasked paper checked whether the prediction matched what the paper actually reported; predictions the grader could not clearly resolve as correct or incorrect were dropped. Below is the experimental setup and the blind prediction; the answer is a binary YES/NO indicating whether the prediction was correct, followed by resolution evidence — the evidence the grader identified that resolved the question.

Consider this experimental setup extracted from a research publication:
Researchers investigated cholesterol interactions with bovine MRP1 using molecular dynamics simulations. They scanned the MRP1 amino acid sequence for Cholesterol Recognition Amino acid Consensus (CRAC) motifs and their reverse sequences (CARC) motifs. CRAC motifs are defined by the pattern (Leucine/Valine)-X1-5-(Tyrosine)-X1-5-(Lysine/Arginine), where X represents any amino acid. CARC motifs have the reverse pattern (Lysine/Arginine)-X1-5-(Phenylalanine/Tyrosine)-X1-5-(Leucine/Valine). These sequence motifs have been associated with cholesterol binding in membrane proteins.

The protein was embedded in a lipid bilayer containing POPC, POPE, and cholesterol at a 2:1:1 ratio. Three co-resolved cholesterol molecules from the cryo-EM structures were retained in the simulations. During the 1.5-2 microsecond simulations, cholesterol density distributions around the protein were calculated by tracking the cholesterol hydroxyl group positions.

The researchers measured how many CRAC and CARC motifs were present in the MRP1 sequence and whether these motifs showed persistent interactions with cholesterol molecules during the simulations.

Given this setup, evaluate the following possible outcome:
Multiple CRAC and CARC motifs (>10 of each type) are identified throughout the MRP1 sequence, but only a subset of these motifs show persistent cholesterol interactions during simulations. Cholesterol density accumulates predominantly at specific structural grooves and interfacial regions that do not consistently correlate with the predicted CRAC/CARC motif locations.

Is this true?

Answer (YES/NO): NO